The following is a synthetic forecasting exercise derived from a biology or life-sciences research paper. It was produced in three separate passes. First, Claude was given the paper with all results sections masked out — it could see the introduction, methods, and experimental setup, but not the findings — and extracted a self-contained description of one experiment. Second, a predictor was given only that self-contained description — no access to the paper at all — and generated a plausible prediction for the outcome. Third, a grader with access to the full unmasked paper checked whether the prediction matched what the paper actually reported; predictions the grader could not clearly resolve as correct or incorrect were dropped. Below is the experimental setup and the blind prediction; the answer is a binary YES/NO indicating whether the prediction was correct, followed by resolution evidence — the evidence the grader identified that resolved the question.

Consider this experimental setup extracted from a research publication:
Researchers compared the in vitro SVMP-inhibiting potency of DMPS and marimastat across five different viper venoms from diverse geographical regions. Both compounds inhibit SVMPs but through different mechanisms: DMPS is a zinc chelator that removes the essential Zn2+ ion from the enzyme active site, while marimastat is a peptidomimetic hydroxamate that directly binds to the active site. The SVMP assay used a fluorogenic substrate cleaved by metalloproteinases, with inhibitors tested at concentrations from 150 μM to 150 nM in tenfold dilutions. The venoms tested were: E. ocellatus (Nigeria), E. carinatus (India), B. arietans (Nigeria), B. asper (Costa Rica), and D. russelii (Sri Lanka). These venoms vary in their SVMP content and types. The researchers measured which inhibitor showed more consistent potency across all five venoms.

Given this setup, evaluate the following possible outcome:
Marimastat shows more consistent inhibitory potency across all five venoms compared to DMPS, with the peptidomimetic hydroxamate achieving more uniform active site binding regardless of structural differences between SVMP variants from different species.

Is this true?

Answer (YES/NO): YES